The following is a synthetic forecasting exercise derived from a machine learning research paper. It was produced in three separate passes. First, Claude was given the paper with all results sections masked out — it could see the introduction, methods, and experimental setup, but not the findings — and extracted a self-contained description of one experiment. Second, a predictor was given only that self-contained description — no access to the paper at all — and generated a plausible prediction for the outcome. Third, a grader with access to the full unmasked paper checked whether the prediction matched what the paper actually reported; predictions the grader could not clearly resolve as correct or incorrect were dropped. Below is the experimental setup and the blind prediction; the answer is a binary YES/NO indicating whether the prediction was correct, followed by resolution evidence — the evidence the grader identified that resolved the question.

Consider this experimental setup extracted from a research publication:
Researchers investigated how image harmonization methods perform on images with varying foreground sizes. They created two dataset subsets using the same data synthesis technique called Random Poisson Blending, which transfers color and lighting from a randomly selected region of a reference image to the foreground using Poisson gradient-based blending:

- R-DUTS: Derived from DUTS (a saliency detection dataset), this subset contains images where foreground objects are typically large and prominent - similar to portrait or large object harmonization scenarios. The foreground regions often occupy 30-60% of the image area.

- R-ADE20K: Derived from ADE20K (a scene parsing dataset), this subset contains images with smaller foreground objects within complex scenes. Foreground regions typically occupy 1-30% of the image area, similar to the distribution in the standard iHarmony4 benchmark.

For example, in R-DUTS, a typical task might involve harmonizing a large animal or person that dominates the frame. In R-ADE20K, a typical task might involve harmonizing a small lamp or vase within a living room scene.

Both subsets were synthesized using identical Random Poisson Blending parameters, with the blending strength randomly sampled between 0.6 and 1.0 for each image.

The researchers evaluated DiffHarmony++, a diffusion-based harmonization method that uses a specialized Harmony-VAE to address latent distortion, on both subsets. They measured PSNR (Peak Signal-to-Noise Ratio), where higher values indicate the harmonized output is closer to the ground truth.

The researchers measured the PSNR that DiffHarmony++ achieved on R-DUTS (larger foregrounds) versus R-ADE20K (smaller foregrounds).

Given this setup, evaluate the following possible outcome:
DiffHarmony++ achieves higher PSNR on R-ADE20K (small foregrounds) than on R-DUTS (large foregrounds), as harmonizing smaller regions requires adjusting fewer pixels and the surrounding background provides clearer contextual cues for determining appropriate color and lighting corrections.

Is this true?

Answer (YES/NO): YES